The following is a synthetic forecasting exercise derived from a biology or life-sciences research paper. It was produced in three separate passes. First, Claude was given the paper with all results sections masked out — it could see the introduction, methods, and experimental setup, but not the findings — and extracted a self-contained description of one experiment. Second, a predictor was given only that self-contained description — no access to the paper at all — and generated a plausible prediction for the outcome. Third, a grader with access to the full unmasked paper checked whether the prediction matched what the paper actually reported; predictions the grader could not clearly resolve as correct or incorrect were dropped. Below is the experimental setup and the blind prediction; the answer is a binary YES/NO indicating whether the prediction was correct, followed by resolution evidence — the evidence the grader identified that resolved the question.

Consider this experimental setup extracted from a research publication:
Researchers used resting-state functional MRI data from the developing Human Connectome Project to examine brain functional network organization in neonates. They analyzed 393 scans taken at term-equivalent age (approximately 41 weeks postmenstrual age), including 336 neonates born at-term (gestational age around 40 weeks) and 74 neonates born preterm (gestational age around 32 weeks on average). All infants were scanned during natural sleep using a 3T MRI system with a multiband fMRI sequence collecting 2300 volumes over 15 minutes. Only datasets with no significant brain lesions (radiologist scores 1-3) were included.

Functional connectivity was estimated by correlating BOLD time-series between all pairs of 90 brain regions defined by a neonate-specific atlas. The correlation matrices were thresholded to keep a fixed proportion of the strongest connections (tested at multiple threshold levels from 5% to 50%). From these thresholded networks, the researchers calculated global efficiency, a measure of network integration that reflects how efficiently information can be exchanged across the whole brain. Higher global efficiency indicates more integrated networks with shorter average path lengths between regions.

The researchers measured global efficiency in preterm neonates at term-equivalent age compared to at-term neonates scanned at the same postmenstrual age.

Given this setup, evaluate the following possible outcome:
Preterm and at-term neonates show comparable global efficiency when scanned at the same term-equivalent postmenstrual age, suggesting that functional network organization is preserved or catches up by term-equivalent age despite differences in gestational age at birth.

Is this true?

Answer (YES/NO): NO